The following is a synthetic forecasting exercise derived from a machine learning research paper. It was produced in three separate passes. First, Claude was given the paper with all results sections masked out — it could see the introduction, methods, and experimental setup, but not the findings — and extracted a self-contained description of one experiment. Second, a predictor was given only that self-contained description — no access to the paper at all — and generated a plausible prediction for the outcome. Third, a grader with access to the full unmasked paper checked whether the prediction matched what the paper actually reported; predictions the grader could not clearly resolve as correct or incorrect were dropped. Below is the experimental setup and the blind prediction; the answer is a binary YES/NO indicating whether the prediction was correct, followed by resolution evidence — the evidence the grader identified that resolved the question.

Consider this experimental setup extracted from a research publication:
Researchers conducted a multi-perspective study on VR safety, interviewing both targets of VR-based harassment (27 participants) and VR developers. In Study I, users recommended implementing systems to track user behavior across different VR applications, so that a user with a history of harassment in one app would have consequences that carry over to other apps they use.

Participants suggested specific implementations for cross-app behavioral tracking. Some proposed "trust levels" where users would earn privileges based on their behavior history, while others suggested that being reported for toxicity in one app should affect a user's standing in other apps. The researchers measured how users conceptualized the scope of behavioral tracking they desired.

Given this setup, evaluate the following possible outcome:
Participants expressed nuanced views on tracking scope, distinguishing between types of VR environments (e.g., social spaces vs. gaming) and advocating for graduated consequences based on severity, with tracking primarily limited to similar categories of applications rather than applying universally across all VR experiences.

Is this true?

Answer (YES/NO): NO